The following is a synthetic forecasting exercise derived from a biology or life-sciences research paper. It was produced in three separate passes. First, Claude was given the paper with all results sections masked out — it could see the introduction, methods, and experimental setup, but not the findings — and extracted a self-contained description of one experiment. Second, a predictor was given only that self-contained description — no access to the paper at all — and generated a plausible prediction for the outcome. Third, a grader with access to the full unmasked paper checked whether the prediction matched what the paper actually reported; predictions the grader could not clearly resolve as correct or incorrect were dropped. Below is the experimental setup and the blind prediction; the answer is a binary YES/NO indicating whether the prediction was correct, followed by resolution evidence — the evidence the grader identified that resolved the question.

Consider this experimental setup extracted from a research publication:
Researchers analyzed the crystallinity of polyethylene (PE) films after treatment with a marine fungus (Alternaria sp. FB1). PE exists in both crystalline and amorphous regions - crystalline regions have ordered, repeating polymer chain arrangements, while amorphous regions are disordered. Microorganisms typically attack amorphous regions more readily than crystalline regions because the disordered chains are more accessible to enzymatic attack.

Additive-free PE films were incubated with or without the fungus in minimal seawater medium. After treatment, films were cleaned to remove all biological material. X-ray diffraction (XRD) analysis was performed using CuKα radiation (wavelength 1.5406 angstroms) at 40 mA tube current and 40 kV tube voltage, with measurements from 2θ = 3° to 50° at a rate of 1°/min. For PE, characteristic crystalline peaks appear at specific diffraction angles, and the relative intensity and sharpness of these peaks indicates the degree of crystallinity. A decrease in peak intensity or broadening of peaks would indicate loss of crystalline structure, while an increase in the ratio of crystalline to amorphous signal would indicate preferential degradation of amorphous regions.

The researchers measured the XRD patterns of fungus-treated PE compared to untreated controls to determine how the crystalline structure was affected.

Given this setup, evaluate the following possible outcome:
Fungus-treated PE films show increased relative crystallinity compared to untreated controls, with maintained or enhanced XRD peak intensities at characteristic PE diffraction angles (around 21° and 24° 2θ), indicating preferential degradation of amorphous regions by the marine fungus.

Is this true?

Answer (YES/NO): NO